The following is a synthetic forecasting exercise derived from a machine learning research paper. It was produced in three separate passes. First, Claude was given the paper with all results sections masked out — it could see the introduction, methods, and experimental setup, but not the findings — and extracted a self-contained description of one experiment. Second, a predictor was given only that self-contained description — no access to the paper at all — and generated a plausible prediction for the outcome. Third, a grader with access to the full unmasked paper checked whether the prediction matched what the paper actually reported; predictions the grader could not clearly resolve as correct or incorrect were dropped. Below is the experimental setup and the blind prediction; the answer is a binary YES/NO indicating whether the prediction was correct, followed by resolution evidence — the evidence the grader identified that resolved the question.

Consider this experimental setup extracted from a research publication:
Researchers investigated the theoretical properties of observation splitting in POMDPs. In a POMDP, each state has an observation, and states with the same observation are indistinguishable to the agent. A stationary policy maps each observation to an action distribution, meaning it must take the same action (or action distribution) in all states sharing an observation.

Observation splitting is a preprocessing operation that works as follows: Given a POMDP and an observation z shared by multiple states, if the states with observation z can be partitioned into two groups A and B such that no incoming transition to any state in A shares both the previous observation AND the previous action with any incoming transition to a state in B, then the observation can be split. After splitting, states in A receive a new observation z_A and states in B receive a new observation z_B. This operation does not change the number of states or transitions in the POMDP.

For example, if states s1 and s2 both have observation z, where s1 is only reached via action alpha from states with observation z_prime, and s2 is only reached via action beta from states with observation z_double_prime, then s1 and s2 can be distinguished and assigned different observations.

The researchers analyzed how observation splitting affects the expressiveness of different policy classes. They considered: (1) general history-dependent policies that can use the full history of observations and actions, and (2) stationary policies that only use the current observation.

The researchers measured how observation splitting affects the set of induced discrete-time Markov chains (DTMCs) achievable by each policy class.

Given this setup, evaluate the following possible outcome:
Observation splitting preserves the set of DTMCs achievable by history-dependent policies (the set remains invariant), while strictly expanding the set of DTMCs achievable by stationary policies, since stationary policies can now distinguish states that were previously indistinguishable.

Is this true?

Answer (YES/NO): NO